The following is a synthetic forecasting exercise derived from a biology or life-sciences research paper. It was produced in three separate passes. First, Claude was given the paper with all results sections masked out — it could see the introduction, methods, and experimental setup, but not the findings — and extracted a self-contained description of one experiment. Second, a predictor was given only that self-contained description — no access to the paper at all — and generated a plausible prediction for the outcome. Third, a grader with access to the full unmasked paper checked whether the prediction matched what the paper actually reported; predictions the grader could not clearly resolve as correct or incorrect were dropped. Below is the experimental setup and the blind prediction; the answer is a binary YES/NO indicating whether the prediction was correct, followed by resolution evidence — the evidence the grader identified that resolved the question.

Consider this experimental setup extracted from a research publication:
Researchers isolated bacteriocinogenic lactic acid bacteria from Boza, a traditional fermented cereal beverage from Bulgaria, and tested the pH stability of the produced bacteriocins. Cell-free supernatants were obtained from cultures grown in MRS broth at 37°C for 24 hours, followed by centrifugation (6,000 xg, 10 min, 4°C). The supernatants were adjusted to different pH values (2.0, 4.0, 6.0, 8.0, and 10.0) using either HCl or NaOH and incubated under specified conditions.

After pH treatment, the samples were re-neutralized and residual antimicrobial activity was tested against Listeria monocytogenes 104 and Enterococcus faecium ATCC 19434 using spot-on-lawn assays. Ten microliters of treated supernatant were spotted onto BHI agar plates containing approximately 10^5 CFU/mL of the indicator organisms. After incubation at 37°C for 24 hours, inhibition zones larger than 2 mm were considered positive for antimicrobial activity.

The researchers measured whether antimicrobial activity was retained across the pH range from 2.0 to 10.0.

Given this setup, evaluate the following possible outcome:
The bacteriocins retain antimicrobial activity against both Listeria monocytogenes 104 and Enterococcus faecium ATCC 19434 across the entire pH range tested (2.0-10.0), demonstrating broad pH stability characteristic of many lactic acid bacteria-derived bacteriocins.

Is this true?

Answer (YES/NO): YES